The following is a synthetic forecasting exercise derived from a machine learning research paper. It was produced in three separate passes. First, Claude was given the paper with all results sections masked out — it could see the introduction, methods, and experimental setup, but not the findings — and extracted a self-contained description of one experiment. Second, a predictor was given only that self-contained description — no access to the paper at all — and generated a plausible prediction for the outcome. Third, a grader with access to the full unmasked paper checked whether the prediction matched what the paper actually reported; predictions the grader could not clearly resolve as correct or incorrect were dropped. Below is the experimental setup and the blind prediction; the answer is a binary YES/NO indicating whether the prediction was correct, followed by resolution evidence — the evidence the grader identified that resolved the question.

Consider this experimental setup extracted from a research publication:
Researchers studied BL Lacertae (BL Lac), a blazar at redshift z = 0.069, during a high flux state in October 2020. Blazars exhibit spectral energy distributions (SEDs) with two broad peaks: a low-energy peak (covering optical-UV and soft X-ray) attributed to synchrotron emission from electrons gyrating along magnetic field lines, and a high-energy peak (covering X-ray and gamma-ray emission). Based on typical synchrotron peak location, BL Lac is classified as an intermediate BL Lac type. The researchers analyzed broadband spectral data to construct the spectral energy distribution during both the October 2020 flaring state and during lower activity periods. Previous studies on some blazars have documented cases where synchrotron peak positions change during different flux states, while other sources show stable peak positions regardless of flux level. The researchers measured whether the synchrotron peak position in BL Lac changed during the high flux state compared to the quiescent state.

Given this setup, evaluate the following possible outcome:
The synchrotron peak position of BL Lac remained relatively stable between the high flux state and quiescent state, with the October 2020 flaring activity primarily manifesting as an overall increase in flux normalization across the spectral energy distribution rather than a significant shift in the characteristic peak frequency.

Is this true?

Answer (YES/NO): NO